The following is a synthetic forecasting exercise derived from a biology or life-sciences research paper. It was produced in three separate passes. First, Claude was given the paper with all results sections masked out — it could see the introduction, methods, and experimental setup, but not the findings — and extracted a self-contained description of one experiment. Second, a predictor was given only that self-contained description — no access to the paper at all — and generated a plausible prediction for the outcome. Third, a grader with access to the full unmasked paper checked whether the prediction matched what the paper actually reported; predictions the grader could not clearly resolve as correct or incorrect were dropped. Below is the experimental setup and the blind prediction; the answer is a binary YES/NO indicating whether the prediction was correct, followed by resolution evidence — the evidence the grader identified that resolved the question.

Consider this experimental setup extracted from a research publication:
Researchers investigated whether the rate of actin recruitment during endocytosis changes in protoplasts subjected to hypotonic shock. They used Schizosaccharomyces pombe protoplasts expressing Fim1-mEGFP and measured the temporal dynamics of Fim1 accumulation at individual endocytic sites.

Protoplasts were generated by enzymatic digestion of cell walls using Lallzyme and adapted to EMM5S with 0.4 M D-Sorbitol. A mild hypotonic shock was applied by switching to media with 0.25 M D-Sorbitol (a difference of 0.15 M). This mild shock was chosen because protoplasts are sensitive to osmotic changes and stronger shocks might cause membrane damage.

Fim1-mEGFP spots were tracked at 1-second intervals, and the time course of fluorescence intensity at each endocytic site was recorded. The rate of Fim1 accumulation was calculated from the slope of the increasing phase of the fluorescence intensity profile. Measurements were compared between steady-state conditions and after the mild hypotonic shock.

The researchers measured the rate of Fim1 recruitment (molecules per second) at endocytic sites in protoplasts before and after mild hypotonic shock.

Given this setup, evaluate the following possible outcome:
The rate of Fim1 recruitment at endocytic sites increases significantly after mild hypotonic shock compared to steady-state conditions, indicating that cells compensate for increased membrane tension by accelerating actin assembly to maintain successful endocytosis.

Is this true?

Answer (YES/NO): NO